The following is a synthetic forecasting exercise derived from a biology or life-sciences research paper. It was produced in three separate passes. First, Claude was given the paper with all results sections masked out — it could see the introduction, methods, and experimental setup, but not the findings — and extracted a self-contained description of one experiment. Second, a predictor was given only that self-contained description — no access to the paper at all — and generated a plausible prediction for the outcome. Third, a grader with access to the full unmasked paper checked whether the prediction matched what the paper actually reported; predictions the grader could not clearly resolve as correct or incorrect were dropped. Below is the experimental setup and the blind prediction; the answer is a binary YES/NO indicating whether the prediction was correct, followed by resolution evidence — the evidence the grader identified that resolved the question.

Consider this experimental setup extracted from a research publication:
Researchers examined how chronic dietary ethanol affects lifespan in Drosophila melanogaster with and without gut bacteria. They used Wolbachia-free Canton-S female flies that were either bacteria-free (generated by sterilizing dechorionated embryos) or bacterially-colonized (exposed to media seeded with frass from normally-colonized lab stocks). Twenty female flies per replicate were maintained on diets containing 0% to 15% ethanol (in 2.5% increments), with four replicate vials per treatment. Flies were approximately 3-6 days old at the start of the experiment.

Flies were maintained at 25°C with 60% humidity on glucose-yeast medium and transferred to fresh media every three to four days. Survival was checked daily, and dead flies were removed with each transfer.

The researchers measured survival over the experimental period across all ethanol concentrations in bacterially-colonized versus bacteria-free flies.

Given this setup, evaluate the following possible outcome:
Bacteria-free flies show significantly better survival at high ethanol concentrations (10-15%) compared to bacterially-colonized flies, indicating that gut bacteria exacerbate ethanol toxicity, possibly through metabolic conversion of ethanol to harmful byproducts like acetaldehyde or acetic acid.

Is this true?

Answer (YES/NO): NO